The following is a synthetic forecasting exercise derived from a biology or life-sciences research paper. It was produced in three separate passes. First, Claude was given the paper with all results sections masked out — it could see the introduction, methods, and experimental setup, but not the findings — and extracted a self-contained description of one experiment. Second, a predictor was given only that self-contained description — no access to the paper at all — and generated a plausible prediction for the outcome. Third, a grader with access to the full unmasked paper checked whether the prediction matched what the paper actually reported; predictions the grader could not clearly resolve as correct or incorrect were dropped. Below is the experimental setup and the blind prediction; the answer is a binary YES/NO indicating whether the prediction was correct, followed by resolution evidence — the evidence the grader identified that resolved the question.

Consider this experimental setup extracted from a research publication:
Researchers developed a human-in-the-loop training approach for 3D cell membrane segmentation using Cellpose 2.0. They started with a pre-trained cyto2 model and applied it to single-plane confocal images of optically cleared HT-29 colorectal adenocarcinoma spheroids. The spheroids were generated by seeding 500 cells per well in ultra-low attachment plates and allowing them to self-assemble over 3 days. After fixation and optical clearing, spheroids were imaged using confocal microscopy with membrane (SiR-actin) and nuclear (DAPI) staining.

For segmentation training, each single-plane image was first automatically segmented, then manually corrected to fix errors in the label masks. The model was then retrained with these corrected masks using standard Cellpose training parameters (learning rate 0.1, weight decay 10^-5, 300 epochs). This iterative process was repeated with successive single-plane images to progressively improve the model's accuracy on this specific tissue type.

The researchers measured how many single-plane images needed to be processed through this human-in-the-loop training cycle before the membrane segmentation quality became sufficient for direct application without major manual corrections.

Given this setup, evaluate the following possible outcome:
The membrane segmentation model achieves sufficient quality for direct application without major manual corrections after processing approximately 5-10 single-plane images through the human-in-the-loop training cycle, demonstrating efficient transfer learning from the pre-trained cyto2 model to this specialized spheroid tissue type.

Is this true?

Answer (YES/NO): NO